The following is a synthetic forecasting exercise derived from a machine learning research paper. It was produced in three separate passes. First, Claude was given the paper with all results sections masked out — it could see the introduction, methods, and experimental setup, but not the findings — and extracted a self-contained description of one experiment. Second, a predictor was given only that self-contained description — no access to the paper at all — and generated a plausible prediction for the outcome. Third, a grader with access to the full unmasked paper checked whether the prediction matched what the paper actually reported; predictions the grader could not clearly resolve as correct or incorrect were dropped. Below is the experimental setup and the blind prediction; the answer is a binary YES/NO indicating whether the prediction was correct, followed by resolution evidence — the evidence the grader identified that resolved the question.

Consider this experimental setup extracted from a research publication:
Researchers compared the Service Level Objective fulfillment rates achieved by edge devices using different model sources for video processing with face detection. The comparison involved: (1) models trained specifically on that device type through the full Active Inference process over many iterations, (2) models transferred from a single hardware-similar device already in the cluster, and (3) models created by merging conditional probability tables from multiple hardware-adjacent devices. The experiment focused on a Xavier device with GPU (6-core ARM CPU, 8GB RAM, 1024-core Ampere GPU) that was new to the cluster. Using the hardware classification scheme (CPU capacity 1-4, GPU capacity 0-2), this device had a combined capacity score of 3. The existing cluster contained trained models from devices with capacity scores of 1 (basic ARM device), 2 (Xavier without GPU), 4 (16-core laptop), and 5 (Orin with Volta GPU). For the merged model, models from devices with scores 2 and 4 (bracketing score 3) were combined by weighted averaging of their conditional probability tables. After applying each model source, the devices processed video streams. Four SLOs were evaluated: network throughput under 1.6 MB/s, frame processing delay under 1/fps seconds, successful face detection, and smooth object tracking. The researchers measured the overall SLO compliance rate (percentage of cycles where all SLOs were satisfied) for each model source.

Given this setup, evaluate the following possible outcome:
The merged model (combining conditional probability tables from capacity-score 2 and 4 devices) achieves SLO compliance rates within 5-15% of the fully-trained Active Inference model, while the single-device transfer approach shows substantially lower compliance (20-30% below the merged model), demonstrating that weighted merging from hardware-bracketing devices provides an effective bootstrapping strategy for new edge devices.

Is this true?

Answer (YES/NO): NO